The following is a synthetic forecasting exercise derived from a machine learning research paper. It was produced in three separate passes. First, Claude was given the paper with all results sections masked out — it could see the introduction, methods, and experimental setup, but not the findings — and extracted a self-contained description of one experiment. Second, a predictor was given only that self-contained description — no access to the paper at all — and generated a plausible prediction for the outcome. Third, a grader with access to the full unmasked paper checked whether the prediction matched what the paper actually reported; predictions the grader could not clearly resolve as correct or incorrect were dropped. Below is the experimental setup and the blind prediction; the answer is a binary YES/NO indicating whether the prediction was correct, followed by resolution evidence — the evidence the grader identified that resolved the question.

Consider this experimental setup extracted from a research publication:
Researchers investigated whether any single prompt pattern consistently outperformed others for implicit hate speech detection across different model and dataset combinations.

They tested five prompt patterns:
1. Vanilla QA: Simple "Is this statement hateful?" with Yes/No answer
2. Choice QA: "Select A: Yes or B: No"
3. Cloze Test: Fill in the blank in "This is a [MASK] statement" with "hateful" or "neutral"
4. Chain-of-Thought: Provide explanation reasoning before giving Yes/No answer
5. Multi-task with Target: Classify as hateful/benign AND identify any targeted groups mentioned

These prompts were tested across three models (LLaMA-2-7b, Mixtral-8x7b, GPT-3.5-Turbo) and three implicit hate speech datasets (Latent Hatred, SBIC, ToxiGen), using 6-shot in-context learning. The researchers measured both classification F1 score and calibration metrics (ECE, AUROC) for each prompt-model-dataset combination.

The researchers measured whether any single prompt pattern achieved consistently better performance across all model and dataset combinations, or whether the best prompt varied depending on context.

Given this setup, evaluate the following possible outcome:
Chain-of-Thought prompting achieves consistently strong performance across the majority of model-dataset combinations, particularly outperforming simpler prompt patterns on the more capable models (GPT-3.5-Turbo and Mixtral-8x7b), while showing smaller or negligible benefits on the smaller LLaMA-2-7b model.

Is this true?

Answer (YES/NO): NO